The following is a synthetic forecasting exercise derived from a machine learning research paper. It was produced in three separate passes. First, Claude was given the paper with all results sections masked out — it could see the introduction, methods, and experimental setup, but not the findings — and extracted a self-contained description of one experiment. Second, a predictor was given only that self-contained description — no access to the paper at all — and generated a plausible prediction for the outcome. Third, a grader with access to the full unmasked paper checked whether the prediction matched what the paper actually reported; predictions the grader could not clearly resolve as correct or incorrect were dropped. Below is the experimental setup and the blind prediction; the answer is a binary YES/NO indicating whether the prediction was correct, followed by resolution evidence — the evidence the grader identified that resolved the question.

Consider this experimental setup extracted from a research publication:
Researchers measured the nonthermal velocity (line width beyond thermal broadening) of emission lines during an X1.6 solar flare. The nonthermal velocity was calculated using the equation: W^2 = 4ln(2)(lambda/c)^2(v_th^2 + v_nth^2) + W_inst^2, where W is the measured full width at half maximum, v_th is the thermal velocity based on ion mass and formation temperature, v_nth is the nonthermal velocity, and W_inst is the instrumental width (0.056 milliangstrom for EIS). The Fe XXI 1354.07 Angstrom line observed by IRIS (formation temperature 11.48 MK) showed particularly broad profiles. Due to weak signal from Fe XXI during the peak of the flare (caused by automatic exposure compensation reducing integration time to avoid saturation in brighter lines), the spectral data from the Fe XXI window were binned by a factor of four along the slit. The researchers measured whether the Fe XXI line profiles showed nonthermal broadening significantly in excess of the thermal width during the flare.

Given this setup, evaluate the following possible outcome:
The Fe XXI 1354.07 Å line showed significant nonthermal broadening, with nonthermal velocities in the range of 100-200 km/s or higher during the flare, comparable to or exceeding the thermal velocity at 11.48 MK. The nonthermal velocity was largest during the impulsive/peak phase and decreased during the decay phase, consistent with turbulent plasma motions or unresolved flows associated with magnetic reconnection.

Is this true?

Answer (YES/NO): NO